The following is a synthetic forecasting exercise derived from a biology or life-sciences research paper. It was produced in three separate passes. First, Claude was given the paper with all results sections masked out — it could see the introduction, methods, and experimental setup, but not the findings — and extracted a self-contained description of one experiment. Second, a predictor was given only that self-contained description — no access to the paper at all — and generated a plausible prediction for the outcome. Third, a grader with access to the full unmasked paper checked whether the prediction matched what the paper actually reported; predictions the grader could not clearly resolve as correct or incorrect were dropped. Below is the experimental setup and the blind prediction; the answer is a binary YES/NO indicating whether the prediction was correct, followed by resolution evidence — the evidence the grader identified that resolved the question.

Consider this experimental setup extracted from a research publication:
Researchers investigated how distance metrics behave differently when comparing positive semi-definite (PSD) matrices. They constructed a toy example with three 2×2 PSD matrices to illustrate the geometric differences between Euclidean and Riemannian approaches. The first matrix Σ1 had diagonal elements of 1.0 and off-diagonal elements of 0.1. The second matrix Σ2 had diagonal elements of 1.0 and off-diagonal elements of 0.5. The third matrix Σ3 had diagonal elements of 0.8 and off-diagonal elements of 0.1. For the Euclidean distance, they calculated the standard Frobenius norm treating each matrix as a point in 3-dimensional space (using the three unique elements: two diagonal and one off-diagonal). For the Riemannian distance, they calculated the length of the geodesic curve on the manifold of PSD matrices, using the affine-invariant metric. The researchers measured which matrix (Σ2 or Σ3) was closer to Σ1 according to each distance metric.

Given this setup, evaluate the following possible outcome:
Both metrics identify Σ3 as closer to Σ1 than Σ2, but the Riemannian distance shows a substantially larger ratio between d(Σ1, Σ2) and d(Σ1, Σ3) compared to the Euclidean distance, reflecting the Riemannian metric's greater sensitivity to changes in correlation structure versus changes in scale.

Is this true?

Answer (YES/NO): NO